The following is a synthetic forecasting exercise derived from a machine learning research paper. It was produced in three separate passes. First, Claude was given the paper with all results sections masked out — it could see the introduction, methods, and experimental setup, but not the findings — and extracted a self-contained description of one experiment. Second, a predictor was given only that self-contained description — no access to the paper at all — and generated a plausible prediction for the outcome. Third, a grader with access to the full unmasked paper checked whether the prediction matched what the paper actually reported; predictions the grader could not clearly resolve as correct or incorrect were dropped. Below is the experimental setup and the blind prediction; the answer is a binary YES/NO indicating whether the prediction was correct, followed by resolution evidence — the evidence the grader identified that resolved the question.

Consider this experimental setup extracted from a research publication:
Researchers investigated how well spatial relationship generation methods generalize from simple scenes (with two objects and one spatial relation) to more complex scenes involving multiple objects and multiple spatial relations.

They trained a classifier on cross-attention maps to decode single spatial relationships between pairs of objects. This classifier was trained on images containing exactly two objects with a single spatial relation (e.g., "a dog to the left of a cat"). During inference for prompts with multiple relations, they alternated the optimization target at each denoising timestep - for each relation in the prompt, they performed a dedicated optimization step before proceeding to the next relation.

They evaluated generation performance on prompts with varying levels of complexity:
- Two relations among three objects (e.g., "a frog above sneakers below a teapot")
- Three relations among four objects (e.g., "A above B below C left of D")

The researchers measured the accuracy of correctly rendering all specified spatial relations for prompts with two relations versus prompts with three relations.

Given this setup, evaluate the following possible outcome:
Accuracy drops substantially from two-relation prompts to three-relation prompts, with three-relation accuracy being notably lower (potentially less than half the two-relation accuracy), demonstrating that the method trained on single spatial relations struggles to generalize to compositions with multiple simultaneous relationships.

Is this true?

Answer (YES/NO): NO